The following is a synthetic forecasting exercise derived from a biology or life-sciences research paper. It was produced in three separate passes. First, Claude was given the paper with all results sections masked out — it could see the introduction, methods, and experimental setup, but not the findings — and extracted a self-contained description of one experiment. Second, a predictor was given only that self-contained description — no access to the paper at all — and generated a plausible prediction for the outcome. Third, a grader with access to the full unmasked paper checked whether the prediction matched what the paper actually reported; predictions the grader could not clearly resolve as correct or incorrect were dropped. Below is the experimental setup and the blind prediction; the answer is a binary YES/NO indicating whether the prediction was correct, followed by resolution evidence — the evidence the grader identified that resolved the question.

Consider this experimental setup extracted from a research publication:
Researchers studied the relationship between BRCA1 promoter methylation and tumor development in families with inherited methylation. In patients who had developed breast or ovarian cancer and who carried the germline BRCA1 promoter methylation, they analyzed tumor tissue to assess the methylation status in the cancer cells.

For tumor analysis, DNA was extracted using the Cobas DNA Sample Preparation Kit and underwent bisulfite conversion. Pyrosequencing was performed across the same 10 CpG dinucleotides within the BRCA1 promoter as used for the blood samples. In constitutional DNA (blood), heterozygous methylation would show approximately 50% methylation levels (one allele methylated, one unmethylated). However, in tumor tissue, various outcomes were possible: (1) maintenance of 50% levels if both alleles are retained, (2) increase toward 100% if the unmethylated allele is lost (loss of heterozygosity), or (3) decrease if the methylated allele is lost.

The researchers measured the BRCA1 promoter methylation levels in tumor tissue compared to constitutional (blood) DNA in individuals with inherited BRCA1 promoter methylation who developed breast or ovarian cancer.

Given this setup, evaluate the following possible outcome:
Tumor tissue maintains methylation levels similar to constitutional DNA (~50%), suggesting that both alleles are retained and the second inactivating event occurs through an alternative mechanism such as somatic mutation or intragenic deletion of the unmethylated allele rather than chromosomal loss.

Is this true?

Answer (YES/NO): NO